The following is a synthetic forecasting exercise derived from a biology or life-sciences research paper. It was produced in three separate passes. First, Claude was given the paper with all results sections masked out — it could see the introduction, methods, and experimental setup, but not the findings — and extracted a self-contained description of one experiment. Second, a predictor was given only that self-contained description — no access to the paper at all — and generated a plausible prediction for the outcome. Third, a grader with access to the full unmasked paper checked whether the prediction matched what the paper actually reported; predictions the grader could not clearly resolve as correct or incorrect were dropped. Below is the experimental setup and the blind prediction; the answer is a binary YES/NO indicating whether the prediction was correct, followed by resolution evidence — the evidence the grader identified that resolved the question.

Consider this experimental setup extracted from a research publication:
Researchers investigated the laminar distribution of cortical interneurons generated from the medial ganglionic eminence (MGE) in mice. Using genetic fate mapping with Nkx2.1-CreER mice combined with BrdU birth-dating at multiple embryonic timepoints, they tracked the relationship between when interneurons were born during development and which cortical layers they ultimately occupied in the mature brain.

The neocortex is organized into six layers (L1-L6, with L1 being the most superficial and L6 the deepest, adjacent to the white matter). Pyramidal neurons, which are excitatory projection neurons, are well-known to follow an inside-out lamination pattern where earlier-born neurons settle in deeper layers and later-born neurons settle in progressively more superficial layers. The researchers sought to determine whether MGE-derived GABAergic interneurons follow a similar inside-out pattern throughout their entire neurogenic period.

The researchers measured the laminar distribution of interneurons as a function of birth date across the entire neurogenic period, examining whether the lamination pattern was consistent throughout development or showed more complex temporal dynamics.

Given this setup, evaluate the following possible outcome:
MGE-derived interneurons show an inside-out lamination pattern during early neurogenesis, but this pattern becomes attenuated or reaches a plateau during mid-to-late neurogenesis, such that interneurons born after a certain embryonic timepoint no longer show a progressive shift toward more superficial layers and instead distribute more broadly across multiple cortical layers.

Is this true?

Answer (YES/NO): NO